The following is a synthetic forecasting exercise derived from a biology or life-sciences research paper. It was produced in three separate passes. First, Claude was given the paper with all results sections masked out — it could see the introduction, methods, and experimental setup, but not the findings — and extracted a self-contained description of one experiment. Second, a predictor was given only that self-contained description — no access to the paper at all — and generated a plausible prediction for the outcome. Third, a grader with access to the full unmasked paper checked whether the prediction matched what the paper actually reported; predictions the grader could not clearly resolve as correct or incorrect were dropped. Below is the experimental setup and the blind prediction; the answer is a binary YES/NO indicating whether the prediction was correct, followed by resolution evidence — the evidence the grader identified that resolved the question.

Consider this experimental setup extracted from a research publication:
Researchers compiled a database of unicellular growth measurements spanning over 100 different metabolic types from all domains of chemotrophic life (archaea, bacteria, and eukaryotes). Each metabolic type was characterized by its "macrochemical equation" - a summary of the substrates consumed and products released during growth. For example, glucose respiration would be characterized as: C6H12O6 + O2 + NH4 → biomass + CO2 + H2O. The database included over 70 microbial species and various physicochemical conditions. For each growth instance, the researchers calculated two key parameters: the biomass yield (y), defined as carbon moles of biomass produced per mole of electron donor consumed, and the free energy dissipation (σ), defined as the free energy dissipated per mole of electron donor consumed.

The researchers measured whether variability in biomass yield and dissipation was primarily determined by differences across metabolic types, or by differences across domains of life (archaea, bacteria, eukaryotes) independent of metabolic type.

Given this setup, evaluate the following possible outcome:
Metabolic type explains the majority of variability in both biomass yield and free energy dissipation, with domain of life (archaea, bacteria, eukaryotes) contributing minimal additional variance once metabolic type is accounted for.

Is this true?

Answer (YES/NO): YES